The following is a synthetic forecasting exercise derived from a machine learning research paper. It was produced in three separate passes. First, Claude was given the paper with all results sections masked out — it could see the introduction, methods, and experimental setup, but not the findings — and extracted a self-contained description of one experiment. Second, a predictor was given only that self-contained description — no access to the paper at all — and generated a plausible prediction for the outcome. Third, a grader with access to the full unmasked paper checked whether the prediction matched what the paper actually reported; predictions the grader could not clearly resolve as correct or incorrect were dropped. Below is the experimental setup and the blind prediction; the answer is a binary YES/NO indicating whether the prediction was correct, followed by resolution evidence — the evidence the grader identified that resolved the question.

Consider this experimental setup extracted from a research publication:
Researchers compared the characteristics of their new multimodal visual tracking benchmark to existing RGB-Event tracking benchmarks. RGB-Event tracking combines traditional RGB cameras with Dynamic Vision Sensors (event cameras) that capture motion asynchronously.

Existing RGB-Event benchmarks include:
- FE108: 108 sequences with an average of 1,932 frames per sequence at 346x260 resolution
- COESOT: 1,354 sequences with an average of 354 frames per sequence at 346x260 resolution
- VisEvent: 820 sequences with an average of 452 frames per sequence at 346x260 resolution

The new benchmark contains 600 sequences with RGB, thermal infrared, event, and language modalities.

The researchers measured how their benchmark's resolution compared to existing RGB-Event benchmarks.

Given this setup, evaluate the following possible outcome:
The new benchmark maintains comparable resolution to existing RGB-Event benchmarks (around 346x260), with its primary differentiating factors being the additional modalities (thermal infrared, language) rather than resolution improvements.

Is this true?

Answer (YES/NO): NO